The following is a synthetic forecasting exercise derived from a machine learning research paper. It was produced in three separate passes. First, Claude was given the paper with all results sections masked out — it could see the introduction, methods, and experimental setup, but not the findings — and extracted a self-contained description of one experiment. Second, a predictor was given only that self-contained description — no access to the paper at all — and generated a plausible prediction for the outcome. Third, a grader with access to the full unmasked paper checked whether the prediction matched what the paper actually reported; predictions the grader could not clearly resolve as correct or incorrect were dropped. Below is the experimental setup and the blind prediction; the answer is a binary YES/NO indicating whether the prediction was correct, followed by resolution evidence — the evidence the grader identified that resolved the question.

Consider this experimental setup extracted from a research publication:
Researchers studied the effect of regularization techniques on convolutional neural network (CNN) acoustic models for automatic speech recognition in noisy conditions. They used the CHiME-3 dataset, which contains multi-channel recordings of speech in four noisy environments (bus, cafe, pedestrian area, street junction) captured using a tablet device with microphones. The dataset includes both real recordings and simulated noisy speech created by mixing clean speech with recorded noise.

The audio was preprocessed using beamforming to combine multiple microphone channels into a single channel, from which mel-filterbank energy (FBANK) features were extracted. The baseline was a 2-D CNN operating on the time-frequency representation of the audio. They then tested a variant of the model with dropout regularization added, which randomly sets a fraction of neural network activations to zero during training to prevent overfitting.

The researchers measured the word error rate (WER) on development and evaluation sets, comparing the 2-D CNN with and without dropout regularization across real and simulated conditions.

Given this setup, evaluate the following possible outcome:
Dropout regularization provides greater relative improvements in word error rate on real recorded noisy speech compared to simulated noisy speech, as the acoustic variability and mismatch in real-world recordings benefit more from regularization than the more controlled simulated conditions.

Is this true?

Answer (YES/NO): YES